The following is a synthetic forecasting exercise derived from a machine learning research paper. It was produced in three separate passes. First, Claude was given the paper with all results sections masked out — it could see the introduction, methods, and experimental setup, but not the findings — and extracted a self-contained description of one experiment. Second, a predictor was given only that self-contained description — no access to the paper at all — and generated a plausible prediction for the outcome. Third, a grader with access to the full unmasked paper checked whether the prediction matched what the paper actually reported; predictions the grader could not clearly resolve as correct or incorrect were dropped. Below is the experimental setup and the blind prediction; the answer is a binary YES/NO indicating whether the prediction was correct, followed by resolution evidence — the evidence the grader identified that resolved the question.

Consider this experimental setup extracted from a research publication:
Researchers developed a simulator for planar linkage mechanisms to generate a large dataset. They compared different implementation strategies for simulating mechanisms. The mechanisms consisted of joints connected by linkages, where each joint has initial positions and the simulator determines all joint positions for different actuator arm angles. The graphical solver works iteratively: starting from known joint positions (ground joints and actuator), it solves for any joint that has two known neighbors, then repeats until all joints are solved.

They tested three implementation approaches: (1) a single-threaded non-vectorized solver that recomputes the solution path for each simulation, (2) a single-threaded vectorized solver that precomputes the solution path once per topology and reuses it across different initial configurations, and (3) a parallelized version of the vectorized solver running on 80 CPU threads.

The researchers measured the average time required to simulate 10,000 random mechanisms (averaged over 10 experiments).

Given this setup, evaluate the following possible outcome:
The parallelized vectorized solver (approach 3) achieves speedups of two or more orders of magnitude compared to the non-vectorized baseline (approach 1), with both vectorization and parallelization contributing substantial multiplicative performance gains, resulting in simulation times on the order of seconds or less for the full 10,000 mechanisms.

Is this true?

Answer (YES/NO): YES